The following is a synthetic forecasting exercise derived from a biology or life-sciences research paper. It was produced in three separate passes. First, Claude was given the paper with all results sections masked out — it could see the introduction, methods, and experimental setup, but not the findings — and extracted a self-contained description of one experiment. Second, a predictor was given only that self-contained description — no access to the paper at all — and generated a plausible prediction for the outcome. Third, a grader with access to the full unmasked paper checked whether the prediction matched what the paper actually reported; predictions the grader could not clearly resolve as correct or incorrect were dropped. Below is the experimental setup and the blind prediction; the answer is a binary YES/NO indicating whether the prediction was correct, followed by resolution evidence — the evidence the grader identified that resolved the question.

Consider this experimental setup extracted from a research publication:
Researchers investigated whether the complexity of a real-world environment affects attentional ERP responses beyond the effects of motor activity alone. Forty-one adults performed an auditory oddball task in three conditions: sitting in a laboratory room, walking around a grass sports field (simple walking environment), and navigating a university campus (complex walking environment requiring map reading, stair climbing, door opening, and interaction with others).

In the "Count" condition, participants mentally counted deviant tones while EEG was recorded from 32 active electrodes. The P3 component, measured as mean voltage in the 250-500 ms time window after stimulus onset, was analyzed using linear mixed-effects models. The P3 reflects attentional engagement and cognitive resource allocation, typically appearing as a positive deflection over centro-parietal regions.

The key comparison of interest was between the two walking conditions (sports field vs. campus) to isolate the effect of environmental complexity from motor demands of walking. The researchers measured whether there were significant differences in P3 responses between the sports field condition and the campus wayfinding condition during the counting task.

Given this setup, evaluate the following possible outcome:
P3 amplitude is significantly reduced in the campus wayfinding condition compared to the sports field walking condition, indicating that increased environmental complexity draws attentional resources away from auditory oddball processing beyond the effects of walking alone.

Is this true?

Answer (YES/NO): YES